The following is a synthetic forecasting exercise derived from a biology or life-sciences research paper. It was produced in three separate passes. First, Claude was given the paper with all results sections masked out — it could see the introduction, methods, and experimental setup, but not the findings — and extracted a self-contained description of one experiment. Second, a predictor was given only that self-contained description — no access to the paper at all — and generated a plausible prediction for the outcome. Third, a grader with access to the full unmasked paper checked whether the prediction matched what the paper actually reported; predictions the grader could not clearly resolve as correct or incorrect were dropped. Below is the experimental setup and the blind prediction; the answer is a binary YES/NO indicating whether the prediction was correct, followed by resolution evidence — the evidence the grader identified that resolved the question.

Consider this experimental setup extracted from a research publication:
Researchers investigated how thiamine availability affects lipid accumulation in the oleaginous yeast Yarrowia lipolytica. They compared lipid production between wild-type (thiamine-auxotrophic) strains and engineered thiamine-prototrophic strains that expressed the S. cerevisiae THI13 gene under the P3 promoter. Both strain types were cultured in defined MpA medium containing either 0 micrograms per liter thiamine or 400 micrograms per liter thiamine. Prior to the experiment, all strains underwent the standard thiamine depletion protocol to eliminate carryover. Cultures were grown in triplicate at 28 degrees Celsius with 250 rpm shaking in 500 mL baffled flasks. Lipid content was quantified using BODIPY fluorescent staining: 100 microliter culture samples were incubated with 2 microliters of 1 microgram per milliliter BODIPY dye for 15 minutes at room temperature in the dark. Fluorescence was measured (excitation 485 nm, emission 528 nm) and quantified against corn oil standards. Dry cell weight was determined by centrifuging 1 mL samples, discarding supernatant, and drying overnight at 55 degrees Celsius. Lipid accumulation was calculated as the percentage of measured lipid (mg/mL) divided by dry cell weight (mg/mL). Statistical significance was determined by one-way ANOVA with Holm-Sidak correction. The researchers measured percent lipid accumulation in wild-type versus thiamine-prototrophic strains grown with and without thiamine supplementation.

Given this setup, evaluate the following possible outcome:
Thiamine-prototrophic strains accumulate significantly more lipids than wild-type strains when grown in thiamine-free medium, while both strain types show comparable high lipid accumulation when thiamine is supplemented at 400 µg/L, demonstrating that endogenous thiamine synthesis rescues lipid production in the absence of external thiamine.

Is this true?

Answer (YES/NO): NO